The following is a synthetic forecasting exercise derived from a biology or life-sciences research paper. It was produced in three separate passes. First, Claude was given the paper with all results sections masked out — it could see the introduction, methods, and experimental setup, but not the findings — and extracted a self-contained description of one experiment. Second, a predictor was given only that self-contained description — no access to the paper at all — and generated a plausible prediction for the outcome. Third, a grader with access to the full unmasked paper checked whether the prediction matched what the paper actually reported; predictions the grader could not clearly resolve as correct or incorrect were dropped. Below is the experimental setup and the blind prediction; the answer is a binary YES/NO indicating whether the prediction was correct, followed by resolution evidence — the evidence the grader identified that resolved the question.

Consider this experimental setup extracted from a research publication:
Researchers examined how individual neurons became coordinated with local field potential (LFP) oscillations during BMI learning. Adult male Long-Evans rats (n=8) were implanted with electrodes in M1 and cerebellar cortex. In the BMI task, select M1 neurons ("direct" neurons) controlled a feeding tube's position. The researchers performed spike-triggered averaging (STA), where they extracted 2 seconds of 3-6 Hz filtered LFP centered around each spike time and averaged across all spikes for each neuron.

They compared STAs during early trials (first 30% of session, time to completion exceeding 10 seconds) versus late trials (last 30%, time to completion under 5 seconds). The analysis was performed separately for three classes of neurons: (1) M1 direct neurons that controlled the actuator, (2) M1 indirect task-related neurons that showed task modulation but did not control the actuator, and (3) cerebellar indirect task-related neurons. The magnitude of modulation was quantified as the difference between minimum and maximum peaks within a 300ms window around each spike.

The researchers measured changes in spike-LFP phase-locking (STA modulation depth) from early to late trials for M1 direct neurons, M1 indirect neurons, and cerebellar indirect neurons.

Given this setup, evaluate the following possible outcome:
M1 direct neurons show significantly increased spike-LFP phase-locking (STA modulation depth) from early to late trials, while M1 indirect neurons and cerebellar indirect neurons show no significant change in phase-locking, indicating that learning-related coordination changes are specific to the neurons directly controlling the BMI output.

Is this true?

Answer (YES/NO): NO